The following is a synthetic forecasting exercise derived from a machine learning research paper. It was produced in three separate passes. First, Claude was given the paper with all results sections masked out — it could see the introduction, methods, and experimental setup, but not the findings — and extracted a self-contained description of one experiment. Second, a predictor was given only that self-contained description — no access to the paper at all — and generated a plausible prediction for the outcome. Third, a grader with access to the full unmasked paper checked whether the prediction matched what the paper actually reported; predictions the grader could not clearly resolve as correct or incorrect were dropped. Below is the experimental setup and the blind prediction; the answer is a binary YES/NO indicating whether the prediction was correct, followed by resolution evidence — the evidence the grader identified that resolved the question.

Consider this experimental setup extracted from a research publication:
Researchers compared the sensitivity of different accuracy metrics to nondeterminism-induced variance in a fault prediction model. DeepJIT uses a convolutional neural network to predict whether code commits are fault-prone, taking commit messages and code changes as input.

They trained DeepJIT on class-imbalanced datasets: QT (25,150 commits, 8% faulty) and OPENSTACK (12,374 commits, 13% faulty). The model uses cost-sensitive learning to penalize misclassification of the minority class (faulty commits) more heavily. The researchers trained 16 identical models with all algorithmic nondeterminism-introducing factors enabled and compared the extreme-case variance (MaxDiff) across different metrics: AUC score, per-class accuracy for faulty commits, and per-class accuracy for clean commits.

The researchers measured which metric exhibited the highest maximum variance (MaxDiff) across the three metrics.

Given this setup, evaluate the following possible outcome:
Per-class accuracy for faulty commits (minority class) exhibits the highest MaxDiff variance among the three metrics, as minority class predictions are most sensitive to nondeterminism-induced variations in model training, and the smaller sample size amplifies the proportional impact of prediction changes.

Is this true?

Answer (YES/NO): NO